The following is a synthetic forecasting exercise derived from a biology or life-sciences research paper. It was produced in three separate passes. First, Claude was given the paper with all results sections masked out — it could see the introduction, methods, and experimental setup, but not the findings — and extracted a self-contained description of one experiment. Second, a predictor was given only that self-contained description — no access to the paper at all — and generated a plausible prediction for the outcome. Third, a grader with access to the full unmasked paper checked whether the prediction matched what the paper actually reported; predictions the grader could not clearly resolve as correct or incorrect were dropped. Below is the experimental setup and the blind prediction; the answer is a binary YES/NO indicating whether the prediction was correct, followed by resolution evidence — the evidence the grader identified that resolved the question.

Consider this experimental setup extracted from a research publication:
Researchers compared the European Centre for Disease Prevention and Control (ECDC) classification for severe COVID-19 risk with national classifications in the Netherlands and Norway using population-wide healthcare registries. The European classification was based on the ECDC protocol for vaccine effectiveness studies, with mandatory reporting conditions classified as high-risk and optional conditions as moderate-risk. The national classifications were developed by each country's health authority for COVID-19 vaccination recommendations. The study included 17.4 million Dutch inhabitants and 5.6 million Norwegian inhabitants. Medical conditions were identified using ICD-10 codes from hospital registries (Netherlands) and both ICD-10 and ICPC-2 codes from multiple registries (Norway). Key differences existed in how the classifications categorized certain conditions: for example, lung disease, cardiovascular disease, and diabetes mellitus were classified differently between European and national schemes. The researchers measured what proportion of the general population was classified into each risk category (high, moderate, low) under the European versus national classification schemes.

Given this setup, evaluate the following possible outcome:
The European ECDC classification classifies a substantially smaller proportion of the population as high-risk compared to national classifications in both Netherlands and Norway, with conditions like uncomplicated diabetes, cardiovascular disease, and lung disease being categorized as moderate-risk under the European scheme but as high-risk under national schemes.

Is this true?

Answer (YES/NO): NO